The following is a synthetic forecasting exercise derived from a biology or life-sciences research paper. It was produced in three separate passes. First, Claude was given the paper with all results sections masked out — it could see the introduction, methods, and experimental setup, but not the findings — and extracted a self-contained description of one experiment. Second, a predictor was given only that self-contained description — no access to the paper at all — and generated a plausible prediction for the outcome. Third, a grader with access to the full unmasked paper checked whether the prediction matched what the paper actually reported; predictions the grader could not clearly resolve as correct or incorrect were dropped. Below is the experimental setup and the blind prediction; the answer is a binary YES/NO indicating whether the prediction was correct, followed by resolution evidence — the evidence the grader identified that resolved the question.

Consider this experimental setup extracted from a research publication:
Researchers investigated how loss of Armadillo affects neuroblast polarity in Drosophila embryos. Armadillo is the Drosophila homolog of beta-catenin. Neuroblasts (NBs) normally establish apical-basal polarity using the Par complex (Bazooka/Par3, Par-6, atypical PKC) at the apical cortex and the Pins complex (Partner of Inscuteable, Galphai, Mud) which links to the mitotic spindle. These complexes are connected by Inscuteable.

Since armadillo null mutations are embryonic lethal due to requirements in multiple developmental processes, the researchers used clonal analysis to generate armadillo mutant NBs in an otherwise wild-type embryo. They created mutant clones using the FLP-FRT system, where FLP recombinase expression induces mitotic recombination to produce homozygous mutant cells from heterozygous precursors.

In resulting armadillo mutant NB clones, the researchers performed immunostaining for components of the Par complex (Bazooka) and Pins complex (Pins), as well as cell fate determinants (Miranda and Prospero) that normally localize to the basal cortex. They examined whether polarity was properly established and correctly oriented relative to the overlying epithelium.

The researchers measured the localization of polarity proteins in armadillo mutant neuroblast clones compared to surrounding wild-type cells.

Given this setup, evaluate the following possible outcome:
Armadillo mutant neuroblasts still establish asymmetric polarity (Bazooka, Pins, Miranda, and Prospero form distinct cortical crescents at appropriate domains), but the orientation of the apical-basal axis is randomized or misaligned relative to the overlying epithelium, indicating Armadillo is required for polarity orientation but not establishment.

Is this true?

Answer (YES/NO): NO